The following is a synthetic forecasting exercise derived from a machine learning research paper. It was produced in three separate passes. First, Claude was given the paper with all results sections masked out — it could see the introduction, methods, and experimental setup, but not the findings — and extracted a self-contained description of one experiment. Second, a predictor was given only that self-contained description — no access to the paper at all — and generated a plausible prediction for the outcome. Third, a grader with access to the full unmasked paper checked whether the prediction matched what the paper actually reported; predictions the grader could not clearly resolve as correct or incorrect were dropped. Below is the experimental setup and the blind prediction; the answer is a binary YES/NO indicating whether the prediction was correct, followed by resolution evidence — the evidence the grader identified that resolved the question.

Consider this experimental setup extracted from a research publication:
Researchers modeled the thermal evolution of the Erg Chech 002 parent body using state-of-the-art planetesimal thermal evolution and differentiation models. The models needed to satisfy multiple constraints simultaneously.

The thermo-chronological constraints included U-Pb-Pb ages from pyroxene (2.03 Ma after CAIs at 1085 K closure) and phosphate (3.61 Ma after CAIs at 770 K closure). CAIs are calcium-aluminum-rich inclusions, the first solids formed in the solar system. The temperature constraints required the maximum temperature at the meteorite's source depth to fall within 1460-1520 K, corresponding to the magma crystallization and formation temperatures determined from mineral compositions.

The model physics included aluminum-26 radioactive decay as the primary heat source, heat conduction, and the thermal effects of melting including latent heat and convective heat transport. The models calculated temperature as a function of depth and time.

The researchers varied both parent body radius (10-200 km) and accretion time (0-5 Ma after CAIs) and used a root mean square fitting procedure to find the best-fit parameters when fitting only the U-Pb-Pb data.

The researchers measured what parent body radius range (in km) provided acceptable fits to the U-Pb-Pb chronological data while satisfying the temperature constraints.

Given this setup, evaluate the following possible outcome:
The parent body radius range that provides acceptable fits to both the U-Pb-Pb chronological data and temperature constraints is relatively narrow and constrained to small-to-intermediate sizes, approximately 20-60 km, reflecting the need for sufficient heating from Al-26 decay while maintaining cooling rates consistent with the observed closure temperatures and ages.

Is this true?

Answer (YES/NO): NO